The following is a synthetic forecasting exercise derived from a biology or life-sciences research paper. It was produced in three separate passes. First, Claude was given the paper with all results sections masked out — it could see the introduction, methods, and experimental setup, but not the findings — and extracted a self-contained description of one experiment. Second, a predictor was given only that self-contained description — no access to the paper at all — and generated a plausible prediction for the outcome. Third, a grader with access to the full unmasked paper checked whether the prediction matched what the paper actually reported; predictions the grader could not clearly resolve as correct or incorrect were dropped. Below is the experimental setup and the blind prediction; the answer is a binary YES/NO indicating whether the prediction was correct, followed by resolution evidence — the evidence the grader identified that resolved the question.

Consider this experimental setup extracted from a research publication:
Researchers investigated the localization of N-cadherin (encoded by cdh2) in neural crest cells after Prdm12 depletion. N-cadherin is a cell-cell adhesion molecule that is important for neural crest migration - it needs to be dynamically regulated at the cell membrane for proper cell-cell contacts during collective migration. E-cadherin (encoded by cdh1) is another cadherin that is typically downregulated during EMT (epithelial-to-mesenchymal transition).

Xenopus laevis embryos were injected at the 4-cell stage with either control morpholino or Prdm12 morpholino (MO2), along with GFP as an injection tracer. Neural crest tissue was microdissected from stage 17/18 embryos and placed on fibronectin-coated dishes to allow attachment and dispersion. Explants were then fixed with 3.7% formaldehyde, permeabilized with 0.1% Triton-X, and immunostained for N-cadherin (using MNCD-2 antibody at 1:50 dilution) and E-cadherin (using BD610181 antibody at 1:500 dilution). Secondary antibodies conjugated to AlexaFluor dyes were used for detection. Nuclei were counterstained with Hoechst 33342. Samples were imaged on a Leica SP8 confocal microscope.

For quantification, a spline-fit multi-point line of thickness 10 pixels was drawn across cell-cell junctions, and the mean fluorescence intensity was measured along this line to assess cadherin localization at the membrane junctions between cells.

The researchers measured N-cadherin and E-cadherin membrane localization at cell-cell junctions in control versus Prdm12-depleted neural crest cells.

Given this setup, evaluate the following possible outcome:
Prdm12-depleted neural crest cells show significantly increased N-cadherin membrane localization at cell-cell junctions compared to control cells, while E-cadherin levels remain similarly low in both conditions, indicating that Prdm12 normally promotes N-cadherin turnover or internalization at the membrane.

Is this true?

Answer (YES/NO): NO